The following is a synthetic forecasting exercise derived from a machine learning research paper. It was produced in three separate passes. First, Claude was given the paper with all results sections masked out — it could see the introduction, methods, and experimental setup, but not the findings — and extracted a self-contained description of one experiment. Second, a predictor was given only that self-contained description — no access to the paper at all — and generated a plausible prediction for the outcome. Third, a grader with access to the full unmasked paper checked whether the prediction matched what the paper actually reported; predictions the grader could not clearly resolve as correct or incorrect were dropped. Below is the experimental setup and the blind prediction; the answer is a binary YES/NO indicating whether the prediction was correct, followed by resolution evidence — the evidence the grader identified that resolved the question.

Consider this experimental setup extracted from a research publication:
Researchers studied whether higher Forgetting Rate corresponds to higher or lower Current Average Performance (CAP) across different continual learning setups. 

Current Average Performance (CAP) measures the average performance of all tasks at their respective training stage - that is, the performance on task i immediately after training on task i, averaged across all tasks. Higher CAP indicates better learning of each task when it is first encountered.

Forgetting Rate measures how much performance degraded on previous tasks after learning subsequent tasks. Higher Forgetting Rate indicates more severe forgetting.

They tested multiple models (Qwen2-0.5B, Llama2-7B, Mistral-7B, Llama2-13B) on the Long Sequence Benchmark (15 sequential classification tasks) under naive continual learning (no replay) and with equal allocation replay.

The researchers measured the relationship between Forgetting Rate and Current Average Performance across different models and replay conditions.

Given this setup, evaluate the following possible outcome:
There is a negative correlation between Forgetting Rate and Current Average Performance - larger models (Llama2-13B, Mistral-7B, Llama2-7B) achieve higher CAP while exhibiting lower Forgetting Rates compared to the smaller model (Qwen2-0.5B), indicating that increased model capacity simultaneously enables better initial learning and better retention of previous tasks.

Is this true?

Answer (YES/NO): YES